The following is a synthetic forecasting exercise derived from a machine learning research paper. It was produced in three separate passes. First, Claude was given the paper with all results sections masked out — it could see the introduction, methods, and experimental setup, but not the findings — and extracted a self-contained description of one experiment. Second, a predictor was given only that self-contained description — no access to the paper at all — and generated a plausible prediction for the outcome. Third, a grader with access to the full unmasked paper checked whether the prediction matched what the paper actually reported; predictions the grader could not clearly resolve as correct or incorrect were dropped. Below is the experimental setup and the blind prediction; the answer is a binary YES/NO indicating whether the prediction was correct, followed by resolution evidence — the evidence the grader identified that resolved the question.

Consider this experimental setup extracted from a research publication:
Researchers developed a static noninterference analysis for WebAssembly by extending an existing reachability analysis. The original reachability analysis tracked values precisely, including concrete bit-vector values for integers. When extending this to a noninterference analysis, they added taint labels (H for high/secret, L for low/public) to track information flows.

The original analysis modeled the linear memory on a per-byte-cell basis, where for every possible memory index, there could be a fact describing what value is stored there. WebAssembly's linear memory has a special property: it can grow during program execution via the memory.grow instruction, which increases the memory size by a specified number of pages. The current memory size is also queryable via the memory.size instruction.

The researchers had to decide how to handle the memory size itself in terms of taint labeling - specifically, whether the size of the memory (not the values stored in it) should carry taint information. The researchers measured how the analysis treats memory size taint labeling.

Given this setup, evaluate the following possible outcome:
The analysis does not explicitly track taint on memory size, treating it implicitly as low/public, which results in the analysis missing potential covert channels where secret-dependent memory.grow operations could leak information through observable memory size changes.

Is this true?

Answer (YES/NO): NO